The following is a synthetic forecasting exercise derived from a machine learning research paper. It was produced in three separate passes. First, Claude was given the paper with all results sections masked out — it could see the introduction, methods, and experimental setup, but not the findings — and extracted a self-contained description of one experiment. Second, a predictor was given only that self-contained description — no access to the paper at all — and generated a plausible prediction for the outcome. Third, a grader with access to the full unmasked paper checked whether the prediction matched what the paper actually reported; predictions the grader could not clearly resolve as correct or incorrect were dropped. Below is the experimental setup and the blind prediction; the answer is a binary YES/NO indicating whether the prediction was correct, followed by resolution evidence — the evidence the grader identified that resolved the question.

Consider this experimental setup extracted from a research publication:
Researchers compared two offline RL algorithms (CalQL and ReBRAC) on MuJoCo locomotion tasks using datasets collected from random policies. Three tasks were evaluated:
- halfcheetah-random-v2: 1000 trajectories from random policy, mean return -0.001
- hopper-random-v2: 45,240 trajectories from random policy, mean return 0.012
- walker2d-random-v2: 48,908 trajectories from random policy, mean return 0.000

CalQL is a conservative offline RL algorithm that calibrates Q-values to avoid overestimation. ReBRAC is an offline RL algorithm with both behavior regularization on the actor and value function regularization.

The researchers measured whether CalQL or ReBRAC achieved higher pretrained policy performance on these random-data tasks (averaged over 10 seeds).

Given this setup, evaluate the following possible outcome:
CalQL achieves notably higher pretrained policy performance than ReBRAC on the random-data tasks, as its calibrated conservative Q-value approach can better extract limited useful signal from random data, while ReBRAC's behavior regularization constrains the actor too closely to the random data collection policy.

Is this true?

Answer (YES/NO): NO